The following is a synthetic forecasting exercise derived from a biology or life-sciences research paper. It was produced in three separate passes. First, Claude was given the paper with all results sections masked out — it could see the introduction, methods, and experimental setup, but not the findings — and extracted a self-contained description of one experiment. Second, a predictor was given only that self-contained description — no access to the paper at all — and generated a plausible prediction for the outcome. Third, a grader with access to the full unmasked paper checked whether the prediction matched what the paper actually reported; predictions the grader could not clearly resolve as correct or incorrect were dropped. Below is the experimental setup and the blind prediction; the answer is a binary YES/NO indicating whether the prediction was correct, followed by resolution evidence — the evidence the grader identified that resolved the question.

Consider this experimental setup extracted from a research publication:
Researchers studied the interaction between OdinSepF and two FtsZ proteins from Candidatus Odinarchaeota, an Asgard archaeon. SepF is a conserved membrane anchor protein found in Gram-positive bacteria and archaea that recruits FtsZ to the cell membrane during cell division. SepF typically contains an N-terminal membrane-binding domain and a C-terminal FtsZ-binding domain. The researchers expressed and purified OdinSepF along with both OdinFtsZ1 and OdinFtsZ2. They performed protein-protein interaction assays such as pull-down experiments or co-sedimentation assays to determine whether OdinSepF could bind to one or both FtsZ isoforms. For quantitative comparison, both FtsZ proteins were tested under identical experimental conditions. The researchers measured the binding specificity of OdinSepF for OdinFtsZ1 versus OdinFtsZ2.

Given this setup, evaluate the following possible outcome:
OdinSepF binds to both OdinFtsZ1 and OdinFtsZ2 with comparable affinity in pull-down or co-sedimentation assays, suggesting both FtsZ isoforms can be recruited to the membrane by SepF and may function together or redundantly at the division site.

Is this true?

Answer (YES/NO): NO